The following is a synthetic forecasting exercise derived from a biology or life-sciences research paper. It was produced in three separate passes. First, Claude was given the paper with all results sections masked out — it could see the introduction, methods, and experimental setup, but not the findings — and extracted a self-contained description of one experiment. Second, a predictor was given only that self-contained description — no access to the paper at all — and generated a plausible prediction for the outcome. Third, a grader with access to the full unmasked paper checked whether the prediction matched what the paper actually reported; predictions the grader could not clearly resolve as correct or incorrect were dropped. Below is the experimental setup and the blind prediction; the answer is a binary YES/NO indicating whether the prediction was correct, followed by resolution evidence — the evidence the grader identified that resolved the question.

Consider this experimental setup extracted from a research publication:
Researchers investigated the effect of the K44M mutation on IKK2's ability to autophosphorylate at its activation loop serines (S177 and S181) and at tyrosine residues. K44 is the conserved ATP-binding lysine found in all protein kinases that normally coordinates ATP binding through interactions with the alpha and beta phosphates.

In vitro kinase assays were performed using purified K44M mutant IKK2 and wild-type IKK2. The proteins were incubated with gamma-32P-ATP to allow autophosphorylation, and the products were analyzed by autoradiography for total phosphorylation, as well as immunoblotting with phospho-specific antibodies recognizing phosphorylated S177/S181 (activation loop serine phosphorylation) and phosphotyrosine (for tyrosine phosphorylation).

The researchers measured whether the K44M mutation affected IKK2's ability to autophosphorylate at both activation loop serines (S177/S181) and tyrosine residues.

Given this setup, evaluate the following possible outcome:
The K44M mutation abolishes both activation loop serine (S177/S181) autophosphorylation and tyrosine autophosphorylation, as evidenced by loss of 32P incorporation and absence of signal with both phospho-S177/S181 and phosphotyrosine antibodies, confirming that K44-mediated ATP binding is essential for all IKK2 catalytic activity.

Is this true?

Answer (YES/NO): NO